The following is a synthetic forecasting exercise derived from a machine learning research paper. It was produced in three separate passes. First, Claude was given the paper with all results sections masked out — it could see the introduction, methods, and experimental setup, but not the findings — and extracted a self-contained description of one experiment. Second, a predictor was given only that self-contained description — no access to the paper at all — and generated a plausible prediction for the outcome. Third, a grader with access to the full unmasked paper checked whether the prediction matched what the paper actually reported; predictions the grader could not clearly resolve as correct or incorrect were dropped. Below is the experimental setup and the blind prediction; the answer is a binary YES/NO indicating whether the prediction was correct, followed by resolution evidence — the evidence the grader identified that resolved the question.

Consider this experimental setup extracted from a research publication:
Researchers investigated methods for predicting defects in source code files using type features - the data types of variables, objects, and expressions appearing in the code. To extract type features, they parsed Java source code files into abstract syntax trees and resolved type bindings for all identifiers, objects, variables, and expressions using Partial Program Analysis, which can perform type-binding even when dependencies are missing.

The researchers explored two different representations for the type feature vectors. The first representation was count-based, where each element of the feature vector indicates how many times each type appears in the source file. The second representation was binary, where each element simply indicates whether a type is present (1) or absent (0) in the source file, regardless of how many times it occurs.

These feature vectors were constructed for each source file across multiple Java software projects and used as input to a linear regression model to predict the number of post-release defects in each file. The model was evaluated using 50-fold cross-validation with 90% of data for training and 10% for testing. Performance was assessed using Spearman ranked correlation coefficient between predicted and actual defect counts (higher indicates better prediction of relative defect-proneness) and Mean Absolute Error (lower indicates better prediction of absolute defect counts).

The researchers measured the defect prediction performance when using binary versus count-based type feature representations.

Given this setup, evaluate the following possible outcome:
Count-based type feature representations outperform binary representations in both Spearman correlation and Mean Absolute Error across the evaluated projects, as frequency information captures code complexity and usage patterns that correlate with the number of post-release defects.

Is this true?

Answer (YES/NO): NO